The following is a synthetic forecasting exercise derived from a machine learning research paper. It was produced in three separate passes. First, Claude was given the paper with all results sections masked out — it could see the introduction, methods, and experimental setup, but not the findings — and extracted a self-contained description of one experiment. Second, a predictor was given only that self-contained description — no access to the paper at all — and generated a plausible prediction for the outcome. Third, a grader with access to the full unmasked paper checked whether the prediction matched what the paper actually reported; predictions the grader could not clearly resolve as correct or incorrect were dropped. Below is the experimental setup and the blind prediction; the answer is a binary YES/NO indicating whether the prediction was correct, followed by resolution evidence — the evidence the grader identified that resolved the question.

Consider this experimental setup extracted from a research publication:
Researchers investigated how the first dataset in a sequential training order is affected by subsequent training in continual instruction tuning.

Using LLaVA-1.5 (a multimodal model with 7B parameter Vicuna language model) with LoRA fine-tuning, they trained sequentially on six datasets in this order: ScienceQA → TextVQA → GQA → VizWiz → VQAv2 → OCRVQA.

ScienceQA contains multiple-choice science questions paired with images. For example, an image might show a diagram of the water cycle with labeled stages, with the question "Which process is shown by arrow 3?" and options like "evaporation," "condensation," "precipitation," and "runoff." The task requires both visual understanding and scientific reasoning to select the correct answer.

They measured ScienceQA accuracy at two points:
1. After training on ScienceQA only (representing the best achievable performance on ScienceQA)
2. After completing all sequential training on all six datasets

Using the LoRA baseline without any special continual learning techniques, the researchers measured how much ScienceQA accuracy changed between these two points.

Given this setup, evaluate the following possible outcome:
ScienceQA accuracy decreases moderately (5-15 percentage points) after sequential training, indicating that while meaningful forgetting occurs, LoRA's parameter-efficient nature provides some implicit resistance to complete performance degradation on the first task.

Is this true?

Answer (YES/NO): NO